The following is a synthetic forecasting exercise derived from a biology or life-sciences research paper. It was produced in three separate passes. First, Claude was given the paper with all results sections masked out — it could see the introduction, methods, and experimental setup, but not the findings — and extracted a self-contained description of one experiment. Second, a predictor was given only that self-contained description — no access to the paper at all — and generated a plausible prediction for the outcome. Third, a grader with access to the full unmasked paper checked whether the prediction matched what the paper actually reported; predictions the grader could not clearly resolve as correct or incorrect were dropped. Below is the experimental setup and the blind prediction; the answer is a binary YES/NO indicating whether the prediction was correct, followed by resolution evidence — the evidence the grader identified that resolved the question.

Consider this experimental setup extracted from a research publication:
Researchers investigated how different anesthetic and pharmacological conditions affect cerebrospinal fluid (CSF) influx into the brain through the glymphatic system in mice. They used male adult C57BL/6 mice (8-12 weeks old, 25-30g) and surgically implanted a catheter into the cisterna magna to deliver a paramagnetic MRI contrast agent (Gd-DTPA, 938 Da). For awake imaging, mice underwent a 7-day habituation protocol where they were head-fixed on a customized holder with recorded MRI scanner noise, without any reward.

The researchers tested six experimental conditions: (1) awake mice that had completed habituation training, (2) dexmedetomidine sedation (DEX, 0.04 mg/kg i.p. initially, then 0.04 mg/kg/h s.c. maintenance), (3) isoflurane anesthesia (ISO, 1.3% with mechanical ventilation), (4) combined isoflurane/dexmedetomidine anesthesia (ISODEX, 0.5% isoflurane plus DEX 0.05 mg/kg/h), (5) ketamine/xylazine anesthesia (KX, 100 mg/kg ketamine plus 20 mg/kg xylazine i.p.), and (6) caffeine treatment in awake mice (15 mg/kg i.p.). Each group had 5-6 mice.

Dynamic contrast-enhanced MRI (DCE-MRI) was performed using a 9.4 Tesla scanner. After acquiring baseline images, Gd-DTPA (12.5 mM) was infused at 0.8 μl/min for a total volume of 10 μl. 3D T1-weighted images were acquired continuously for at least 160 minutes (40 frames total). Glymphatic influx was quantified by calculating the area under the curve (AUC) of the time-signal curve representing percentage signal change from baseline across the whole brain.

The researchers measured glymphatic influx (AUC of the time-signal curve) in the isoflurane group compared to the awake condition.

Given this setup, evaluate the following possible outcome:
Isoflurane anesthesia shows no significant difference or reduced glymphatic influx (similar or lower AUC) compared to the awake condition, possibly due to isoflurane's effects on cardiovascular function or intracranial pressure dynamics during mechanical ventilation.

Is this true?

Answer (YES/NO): YES